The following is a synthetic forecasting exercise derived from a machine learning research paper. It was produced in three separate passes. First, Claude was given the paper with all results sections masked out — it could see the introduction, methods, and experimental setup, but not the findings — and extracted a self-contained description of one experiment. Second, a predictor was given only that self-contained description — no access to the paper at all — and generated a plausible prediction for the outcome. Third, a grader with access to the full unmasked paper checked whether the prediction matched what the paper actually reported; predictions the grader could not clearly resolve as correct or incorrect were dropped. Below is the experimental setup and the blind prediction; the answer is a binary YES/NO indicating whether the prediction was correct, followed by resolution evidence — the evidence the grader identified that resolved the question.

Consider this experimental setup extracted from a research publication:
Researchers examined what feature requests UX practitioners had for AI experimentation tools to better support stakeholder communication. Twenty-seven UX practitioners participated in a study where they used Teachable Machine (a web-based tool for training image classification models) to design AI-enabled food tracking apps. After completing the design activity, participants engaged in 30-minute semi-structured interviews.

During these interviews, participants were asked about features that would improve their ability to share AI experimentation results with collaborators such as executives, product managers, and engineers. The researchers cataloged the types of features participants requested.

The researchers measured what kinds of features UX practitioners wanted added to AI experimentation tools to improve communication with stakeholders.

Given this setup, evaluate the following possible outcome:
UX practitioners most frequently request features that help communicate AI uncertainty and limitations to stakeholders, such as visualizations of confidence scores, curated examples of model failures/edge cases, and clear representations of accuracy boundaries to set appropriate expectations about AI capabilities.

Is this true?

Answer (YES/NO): NO